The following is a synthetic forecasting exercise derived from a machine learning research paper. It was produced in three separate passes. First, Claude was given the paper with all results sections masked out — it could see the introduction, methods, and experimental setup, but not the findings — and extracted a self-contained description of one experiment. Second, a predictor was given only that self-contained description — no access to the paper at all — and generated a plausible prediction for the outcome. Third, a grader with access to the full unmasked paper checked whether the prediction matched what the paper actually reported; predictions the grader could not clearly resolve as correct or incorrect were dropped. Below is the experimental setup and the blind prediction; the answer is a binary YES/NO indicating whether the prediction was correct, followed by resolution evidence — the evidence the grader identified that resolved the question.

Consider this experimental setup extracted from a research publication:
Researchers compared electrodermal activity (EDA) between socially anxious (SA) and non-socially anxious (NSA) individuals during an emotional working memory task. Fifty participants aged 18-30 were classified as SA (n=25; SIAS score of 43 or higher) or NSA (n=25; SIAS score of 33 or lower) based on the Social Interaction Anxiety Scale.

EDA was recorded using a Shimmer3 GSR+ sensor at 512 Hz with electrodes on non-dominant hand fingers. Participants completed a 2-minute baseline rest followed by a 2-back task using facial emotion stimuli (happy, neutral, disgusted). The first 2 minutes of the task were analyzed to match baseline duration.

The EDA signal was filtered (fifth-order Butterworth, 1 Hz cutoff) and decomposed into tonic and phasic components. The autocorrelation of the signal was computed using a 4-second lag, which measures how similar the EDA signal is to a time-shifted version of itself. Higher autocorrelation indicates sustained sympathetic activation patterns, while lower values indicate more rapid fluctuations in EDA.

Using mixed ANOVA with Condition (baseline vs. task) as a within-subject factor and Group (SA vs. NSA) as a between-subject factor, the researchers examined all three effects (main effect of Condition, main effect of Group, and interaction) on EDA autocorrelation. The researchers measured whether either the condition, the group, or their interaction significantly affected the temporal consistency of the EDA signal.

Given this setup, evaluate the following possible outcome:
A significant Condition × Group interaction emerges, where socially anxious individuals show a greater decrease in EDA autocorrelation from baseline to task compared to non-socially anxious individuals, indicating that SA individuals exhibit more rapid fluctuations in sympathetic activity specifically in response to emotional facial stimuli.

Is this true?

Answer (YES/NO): NO